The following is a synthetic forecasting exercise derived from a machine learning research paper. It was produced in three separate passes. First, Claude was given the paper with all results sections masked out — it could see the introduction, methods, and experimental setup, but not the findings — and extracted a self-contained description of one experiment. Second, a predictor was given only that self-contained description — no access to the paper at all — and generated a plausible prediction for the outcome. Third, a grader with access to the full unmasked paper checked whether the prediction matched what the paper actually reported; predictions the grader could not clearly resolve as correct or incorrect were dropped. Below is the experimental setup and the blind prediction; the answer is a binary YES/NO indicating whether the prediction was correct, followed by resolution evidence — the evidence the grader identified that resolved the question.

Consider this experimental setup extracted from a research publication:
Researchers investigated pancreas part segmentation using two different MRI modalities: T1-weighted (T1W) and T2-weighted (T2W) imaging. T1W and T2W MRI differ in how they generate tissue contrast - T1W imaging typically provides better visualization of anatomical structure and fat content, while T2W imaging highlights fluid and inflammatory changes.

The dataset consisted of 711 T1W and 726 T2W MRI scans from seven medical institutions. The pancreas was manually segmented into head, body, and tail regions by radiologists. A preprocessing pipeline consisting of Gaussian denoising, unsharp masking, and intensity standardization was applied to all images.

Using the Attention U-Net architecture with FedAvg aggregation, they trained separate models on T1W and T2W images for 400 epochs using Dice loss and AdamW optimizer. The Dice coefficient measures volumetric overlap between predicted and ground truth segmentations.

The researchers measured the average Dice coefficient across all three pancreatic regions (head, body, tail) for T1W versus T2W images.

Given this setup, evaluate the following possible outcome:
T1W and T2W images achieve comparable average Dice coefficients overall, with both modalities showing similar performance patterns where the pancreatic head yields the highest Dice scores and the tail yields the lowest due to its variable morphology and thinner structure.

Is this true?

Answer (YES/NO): NO